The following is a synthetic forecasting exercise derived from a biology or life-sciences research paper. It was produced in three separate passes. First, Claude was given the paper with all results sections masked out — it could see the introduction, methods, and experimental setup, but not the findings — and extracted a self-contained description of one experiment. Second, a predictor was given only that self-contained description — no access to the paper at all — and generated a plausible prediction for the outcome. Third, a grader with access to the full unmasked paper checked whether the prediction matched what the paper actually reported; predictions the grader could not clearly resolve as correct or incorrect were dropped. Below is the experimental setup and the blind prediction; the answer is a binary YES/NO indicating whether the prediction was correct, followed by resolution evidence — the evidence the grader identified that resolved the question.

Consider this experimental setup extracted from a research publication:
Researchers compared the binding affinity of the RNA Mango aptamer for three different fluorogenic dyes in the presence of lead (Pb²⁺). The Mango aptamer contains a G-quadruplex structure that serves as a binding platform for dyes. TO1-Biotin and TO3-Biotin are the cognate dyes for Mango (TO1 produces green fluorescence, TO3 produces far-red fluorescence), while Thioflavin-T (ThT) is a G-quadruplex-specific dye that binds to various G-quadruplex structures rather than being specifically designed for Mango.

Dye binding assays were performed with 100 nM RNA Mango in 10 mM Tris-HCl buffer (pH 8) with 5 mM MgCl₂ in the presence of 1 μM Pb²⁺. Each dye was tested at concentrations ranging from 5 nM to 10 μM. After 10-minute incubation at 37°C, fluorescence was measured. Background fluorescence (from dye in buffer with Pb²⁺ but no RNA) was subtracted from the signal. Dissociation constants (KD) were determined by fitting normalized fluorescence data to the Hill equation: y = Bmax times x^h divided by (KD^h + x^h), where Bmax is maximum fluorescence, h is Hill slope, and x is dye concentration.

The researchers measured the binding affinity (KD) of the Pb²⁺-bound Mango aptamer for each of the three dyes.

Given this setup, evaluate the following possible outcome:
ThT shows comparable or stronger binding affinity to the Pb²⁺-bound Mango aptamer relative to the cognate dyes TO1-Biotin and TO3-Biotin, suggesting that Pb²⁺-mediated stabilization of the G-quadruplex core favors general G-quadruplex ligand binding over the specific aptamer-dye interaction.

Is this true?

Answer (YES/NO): NO